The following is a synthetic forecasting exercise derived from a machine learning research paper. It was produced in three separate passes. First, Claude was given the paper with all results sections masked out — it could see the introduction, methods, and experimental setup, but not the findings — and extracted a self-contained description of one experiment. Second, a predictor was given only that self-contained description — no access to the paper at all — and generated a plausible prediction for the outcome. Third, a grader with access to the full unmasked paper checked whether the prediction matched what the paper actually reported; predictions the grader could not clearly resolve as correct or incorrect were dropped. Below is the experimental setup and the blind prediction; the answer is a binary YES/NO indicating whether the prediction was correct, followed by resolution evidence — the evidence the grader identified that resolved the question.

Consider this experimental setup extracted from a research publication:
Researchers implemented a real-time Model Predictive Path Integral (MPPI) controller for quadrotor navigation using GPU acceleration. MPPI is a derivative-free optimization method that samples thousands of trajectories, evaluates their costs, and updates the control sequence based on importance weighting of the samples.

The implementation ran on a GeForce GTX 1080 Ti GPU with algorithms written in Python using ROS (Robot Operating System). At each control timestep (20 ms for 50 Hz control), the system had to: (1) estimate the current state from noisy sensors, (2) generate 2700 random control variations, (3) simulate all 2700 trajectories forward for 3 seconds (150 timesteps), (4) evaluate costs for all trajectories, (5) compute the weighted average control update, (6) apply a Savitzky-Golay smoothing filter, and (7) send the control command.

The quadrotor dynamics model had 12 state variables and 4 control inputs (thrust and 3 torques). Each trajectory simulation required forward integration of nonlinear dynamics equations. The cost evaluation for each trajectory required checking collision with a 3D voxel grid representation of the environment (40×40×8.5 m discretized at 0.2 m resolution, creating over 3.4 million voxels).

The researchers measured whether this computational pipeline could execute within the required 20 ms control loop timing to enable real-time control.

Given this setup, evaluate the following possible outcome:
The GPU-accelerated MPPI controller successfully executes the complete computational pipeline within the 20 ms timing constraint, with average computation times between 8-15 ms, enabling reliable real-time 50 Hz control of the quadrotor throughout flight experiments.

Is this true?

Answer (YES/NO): NO